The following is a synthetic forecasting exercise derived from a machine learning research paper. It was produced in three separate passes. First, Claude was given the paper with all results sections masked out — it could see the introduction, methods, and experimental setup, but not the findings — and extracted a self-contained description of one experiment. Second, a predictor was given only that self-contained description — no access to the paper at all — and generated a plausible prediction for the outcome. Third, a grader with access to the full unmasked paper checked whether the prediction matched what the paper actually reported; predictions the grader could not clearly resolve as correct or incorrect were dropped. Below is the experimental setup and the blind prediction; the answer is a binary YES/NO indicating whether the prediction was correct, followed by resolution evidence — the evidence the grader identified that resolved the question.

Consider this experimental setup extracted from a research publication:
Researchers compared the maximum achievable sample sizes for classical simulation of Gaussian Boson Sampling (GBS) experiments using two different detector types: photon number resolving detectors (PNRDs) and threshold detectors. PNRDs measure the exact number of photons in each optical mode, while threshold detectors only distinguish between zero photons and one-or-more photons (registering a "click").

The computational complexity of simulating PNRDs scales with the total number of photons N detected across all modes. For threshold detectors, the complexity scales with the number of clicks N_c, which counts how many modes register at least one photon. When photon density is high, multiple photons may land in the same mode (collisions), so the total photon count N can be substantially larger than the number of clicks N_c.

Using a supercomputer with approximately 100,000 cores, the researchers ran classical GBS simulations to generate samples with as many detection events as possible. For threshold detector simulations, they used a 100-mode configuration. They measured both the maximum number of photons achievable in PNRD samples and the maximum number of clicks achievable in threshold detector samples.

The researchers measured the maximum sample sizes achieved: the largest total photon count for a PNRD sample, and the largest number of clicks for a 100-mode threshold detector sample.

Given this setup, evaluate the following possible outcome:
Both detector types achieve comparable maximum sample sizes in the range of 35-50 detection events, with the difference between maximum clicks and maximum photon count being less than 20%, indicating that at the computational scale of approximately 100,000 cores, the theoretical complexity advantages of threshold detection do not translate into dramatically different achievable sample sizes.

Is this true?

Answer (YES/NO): NO